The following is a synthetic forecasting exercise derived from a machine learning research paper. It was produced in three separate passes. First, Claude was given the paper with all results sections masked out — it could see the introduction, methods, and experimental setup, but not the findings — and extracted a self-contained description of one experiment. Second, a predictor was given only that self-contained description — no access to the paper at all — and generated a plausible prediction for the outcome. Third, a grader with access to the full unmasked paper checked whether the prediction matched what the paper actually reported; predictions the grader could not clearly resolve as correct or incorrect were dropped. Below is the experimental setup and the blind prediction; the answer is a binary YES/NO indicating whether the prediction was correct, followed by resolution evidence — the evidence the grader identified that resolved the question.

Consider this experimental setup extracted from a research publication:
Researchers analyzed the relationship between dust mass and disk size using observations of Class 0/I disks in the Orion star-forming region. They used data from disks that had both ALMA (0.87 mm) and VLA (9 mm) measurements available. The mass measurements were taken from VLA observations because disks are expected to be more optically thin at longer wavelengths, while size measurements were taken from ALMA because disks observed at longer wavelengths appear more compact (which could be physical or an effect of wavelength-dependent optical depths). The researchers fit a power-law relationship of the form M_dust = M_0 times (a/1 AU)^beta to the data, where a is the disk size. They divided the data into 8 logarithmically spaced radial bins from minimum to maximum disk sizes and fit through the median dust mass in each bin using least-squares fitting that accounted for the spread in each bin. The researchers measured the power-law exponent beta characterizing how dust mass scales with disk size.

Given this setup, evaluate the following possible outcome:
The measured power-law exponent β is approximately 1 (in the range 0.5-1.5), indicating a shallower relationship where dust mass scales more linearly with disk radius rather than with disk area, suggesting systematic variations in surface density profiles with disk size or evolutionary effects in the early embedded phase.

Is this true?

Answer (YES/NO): NO